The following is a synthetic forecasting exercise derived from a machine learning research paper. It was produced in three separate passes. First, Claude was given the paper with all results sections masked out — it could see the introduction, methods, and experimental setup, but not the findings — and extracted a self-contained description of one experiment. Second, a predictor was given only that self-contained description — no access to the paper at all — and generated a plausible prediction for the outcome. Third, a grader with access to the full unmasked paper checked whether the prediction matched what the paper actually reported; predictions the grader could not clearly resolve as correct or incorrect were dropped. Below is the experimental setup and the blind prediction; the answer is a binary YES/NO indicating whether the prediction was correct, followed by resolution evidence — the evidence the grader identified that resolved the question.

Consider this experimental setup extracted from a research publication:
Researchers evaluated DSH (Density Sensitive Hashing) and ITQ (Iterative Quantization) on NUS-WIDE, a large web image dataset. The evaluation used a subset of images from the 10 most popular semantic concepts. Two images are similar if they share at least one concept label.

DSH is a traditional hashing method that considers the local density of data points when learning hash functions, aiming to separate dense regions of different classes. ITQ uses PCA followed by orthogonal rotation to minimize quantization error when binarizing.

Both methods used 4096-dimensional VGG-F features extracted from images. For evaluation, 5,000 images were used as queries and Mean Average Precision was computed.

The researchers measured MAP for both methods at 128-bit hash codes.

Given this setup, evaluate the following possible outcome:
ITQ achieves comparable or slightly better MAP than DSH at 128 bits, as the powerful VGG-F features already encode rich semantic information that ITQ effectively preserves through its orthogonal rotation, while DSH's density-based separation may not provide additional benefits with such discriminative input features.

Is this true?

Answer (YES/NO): YES